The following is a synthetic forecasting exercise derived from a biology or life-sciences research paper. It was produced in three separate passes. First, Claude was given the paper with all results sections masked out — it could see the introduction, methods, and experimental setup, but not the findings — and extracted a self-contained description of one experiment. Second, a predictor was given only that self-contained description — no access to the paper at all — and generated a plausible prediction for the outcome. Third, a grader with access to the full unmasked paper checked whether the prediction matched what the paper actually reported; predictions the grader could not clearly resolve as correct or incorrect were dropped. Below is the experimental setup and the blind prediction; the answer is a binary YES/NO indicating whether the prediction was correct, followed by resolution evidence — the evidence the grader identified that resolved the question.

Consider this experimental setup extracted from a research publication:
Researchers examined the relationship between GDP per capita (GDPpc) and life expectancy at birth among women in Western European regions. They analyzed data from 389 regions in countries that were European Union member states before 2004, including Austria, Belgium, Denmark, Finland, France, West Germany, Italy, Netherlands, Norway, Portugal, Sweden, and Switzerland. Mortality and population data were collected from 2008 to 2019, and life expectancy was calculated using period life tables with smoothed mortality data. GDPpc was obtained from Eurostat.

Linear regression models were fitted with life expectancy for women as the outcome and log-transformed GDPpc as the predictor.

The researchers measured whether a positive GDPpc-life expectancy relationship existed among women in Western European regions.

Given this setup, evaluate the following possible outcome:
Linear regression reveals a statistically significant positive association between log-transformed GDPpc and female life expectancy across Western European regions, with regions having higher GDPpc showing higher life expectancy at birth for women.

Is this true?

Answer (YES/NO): NO